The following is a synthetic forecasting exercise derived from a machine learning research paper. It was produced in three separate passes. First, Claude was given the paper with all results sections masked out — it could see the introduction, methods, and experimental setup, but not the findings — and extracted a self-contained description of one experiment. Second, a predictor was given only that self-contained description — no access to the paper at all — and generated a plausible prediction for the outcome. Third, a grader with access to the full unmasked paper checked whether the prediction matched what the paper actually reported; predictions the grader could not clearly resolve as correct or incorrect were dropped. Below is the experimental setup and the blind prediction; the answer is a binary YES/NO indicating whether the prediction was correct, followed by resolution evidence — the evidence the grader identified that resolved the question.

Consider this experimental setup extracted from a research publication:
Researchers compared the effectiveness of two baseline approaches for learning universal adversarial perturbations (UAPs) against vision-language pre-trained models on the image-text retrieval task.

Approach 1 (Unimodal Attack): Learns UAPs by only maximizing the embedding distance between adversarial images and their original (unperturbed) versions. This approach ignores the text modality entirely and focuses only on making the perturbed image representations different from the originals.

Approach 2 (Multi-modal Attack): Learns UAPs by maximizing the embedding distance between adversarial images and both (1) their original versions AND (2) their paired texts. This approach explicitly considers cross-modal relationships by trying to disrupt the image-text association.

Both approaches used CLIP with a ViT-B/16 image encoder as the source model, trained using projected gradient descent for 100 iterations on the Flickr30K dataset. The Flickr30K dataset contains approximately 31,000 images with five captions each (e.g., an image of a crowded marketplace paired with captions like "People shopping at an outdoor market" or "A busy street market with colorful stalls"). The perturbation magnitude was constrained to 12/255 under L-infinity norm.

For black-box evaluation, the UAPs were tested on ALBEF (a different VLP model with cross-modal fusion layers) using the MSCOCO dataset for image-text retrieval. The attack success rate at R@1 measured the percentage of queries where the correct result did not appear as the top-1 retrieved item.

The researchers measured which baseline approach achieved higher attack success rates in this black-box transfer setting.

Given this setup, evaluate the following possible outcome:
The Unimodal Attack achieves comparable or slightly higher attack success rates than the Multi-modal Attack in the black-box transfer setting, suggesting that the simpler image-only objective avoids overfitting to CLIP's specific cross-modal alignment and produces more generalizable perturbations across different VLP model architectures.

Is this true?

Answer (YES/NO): NO